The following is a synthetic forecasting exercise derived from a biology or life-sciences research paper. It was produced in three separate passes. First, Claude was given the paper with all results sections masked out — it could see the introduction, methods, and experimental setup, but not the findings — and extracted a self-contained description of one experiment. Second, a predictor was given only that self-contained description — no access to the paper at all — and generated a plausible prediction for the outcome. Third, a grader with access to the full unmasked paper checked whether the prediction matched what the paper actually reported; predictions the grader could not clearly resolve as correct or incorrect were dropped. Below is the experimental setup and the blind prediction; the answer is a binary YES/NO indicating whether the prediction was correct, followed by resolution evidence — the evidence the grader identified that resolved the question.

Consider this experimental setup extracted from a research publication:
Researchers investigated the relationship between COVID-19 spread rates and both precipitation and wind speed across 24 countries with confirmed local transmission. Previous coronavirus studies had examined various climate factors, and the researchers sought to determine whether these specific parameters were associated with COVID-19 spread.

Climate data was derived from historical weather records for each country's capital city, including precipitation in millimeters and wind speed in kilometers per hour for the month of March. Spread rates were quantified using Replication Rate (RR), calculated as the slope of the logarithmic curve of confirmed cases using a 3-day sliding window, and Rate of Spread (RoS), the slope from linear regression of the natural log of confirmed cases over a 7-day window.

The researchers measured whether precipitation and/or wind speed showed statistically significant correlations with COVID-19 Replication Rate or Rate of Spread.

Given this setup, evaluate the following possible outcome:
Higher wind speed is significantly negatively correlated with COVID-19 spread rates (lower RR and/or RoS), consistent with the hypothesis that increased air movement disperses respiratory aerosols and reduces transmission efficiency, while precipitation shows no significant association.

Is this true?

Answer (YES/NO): NO